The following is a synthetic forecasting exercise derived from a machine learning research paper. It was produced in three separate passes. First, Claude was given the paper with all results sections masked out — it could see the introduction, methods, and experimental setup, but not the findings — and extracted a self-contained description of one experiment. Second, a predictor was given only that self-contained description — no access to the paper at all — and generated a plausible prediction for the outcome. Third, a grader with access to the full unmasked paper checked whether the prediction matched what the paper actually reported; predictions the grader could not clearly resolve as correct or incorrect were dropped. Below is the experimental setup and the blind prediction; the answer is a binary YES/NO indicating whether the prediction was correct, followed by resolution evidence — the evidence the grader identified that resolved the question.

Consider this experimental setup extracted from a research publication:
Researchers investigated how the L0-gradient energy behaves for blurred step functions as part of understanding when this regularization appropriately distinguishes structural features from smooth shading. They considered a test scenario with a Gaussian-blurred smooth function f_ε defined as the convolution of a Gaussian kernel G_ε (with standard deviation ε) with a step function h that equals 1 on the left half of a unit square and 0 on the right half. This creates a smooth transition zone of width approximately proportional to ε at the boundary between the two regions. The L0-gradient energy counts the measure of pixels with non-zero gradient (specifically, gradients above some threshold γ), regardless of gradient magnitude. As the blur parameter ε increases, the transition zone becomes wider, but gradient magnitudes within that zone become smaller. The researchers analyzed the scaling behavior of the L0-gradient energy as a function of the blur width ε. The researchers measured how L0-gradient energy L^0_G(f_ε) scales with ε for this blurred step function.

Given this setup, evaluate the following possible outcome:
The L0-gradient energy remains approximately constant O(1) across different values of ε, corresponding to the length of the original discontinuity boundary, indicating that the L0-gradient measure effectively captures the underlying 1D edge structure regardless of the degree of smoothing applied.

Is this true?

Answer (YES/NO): NO